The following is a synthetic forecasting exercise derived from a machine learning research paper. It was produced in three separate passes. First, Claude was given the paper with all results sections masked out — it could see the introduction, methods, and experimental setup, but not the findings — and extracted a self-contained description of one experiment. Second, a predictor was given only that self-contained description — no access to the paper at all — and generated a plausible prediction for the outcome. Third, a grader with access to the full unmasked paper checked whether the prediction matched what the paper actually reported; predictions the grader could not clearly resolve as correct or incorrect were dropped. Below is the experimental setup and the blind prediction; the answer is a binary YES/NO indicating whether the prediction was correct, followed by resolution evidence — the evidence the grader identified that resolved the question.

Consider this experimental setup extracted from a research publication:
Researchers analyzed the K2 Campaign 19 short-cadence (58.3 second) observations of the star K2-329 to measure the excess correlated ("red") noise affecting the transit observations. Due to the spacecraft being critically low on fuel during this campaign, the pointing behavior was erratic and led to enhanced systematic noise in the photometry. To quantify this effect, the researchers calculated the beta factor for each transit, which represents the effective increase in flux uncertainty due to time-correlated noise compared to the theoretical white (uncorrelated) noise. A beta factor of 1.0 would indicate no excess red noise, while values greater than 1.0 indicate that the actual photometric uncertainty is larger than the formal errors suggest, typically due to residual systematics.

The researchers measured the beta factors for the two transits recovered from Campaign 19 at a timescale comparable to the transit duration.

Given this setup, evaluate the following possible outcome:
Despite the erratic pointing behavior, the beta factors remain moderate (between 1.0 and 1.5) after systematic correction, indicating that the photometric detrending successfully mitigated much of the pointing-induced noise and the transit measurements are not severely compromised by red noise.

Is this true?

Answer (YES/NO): NO